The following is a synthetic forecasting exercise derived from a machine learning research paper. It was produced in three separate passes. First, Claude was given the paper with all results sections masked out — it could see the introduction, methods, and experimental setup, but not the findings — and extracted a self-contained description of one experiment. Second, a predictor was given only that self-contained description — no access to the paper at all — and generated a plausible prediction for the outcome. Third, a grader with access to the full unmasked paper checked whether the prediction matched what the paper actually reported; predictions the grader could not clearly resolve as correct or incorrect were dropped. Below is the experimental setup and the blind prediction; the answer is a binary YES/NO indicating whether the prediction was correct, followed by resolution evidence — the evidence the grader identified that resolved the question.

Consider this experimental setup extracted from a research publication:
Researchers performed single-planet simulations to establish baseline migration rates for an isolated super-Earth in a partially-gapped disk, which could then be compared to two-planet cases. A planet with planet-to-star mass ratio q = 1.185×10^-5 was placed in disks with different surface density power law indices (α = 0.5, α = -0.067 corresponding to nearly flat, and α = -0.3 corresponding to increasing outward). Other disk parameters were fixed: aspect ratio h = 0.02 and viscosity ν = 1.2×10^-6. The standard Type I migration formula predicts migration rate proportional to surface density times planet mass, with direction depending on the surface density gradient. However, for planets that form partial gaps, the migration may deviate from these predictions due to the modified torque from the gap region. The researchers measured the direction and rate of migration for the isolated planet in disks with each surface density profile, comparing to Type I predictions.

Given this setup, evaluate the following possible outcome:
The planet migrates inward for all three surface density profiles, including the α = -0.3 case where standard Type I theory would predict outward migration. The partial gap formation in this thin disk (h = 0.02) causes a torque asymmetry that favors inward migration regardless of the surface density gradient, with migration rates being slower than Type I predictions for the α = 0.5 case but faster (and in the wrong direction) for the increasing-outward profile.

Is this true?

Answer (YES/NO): NO